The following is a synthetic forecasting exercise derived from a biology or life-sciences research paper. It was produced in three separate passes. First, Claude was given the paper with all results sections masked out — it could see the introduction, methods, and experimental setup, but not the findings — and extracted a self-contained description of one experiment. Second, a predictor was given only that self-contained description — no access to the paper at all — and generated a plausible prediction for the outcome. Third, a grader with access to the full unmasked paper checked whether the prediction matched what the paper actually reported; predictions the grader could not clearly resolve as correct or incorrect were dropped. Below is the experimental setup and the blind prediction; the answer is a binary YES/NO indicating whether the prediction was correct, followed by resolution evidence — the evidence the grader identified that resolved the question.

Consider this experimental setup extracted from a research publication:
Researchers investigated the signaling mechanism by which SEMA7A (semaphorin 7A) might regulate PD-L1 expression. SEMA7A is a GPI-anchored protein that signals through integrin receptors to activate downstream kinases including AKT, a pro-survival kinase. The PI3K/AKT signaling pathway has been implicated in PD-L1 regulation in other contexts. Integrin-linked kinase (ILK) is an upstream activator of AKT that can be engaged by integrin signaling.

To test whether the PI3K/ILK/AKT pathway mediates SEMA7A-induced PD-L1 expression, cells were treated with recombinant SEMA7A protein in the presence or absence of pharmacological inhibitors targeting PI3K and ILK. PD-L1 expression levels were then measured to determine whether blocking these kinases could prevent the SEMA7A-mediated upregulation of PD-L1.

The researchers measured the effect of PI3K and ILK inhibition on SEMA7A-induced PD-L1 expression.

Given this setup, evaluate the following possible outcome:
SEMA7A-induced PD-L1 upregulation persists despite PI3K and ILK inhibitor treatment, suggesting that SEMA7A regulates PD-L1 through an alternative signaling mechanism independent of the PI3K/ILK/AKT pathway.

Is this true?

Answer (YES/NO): NO